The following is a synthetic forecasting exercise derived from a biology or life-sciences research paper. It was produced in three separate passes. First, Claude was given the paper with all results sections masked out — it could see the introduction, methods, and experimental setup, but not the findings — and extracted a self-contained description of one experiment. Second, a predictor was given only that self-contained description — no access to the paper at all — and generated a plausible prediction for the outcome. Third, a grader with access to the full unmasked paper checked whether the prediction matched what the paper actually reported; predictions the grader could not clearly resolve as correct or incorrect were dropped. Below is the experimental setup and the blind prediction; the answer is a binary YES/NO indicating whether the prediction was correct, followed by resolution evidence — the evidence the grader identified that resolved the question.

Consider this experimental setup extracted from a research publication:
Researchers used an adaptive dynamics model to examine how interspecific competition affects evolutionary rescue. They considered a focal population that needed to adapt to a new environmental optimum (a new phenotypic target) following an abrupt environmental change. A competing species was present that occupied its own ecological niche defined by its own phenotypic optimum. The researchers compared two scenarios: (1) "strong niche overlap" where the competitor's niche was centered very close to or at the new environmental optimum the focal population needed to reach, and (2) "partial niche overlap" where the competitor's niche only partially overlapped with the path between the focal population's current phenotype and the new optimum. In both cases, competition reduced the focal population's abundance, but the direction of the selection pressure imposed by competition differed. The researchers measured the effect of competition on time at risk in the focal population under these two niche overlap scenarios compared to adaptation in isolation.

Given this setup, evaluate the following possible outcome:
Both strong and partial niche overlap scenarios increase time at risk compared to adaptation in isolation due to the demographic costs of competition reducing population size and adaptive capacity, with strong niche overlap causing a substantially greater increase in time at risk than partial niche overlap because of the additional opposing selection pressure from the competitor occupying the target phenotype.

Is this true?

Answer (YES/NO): NO